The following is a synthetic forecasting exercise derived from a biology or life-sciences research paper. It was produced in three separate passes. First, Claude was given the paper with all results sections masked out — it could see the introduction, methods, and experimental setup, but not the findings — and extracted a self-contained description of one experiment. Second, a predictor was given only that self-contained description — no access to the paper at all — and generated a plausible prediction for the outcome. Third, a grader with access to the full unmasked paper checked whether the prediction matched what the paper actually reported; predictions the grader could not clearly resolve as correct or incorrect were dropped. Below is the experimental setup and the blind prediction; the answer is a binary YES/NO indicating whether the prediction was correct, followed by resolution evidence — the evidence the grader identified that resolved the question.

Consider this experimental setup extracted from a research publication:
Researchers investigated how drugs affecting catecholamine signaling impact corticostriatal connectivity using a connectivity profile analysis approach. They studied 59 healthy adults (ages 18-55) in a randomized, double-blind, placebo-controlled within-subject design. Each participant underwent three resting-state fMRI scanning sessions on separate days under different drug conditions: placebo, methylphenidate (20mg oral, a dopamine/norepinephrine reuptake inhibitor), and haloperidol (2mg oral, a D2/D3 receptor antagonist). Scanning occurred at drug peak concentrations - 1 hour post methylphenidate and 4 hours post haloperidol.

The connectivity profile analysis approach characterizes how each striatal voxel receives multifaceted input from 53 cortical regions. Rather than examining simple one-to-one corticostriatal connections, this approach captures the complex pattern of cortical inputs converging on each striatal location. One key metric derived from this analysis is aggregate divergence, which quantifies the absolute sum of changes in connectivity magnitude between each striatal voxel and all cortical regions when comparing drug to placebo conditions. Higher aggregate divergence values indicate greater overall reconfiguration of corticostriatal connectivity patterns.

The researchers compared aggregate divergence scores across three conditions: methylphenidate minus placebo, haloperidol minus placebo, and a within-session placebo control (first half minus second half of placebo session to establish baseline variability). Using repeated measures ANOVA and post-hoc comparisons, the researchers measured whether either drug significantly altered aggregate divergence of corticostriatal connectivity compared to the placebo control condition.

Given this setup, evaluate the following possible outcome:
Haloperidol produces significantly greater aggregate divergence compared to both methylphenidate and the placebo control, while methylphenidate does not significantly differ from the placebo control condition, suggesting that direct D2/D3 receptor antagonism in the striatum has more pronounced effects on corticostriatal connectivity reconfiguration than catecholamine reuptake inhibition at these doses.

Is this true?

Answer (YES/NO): NO